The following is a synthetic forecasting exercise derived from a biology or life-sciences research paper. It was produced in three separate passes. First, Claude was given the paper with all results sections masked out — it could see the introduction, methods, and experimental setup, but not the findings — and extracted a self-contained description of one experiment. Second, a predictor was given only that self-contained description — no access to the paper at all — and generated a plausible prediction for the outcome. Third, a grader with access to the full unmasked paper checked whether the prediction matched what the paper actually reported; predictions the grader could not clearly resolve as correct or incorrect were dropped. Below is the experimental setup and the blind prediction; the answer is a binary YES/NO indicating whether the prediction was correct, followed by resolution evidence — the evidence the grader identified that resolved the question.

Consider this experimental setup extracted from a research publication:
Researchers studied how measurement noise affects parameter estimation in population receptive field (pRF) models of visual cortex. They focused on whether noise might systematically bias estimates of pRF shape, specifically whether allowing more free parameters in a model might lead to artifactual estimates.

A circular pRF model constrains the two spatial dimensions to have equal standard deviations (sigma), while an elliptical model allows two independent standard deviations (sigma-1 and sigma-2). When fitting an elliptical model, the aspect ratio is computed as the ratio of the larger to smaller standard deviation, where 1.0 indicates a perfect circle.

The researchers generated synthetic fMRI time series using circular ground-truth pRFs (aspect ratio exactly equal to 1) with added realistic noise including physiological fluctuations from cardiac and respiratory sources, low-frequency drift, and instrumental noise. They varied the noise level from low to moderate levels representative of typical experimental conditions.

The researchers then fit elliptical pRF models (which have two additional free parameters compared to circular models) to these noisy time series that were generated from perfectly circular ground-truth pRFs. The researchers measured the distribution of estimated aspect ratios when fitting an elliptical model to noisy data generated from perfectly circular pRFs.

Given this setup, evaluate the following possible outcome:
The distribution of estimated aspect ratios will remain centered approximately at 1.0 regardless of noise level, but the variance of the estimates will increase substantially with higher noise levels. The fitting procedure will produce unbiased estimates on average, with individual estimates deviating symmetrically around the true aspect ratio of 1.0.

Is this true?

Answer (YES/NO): NO